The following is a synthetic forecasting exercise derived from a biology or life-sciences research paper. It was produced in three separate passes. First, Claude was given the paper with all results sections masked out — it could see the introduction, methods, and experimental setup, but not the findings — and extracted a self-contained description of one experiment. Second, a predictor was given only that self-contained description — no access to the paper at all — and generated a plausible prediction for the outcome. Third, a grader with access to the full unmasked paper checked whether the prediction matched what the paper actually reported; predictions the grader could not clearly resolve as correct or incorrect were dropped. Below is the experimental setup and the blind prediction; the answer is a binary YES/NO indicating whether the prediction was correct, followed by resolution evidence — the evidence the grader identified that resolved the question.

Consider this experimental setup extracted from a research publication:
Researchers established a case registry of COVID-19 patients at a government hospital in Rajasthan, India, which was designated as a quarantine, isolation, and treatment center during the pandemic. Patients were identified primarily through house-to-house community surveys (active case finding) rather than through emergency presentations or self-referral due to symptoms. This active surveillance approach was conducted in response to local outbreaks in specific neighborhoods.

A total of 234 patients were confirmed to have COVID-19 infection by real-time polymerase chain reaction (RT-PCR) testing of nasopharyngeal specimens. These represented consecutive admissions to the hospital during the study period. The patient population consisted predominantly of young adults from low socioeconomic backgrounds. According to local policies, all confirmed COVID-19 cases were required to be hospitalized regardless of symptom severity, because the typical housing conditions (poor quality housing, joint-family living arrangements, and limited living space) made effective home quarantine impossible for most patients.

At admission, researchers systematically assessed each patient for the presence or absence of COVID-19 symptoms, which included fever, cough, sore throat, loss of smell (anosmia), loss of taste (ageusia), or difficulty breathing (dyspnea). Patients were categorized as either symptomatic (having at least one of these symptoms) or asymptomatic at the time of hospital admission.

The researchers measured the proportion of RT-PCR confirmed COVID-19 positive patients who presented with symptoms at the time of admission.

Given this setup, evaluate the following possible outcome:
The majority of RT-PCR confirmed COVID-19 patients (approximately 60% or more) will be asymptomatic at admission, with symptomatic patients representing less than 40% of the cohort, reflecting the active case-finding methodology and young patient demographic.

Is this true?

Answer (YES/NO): YES